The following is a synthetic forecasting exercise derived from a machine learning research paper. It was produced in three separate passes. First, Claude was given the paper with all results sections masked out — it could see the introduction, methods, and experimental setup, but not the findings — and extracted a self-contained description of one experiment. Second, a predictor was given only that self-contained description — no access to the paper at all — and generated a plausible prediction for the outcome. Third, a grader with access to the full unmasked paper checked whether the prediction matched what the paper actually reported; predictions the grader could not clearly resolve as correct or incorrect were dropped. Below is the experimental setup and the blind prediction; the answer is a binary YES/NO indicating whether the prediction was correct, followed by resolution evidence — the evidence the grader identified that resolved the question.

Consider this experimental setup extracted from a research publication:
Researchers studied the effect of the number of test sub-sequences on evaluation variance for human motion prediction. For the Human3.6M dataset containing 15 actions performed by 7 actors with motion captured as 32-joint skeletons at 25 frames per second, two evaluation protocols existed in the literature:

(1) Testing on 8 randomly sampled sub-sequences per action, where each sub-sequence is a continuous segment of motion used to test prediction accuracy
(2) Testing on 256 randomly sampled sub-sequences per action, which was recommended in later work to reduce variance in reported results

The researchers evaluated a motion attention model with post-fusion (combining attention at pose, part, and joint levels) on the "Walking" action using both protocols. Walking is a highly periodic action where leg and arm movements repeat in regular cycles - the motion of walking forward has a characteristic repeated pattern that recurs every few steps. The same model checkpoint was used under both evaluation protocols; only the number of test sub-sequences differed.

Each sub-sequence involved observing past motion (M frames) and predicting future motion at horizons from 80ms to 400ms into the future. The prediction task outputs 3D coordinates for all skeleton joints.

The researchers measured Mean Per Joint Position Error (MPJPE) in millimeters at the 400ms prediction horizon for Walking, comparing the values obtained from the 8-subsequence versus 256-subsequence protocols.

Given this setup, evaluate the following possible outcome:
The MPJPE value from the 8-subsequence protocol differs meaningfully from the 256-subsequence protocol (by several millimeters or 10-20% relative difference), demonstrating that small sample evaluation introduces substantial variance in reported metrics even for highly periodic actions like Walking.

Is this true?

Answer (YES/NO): YES